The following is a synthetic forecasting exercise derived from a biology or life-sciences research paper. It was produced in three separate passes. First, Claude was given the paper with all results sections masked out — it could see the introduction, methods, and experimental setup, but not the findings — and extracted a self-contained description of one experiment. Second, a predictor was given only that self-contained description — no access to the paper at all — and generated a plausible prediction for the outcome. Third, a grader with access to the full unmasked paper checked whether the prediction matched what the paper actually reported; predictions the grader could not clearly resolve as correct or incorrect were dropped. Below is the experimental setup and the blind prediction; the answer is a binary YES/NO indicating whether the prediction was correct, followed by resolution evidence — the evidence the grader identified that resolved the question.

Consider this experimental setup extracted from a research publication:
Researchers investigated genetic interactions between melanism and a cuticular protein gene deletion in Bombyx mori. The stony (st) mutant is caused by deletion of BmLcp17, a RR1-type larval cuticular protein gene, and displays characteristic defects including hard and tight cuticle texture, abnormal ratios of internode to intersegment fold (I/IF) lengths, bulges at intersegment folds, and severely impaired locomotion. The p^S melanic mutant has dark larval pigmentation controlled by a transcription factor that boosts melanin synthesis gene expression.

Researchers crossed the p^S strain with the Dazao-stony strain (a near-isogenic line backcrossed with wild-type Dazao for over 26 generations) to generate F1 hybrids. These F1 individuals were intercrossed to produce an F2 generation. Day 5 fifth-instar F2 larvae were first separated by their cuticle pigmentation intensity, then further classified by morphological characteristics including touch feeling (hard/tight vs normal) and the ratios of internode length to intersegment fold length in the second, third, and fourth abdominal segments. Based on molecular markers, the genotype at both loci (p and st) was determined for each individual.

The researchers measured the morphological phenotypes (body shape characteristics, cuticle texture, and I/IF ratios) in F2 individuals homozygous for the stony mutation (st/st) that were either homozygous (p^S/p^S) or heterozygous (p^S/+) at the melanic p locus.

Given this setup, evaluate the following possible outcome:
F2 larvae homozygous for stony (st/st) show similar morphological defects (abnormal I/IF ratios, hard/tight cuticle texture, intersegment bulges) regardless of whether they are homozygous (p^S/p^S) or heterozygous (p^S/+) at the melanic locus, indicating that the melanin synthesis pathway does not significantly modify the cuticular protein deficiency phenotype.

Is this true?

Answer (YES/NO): NO